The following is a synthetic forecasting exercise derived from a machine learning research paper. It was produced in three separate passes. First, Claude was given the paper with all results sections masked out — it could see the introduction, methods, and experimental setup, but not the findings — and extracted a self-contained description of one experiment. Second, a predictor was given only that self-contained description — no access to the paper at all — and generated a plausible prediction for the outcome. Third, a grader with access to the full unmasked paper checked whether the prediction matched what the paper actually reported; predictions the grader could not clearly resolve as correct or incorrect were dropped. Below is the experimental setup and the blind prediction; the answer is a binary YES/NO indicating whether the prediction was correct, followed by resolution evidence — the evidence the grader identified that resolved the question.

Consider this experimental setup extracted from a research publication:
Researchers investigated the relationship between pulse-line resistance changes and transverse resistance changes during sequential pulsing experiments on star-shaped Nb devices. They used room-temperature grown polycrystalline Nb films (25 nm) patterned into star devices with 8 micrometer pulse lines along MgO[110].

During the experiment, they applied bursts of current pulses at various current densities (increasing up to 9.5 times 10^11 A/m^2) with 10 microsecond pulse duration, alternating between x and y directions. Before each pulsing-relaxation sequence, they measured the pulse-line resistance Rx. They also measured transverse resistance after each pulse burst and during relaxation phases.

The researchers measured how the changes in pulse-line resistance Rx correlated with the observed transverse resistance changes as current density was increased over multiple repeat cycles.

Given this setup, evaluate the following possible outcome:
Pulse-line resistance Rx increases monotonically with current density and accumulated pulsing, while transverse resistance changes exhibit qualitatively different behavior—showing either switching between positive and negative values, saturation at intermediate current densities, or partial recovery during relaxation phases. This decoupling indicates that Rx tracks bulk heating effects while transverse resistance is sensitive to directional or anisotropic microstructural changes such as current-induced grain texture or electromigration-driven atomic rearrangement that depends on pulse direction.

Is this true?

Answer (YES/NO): NO